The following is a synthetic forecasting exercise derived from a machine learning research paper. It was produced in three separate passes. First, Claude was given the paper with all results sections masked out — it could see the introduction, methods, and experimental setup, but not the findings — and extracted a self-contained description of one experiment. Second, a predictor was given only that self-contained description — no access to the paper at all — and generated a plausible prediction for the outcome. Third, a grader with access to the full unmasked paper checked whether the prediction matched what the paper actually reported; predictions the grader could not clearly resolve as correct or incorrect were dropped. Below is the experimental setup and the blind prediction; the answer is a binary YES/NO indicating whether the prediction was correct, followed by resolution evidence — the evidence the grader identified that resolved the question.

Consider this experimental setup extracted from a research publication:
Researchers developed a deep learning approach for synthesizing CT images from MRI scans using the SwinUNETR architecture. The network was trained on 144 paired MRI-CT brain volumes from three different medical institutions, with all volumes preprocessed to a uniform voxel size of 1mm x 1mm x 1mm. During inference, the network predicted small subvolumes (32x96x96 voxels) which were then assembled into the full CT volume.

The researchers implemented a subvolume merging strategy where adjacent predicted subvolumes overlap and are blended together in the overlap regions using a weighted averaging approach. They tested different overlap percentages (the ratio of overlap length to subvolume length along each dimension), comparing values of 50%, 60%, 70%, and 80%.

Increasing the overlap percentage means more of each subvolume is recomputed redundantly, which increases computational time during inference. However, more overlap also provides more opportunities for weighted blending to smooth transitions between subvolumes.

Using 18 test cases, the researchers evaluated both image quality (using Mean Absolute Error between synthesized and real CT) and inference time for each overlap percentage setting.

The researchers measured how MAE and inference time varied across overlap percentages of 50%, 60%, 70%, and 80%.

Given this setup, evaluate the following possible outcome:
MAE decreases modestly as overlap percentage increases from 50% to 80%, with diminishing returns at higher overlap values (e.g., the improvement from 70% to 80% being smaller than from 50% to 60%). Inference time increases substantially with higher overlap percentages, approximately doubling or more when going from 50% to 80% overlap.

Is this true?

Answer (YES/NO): NO